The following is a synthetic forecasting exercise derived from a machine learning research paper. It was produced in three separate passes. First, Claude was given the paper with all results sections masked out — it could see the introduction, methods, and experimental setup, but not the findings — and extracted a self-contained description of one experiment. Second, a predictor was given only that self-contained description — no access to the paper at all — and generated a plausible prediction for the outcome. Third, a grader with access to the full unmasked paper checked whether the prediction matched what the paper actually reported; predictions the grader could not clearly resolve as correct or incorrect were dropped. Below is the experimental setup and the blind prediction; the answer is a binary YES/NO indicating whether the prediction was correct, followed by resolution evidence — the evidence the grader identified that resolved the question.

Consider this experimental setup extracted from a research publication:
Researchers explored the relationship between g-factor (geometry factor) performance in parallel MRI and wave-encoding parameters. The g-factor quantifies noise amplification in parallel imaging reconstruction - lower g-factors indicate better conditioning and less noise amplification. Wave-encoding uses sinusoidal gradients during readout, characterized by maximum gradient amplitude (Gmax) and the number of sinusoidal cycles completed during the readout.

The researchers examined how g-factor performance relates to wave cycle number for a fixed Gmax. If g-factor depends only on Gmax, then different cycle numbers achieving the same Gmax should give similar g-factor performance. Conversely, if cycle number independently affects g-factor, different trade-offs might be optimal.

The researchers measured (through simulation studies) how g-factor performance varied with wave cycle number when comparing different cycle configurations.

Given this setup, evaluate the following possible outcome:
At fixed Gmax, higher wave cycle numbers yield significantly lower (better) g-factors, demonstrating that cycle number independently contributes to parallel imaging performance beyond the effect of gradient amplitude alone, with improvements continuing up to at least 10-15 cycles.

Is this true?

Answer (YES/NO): NO